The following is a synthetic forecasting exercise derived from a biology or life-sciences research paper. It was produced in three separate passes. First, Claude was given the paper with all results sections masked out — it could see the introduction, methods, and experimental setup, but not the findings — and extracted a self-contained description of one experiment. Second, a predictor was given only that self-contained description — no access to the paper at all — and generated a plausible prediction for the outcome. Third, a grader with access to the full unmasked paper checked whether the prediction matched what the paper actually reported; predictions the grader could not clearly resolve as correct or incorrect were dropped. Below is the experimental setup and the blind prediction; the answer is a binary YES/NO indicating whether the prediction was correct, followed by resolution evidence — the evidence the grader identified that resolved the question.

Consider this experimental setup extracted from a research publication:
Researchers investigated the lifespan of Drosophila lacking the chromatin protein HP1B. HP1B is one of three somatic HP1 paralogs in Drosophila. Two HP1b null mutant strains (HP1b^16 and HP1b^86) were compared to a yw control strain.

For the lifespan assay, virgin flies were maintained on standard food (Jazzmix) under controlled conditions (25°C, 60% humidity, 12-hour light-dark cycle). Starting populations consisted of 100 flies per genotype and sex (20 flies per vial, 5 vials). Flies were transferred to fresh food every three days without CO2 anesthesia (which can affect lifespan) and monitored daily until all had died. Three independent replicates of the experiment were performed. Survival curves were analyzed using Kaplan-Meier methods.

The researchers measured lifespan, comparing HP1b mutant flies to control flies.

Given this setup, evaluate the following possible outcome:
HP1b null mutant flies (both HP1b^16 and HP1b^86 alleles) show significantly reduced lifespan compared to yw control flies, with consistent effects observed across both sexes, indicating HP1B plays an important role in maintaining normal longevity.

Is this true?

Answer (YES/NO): NO